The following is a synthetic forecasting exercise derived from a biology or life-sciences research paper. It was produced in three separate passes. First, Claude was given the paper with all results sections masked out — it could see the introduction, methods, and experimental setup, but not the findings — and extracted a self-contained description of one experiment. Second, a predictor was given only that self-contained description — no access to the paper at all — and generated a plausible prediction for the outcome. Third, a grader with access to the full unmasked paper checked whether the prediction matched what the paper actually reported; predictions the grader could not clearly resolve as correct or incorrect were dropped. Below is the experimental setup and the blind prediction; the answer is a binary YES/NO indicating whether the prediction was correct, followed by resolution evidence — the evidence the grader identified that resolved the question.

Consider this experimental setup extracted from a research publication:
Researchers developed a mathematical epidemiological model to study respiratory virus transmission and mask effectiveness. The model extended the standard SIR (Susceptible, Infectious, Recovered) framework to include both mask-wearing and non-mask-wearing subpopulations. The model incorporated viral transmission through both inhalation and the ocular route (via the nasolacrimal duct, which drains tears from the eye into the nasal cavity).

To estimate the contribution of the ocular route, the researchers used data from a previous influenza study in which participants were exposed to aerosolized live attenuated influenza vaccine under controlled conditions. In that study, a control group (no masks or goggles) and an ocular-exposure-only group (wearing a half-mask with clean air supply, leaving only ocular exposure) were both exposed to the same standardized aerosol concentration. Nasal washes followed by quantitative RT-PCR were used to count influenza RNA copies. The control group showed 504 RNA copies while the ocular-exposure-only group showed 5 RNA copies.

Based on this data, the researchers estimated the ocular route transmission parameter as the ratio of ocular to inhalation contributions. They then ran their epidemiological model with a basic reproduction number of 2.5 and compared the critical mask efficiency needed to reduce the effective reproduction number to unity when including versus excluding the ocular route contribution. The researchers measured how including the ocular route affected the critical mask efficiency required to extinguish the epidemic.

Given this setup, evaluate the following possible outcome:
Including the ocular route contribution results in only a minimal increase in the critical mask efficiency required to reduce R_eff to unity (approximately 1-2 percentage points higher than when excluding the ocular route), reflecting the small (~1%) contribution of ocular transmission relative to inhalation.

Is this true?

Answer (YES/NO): NO